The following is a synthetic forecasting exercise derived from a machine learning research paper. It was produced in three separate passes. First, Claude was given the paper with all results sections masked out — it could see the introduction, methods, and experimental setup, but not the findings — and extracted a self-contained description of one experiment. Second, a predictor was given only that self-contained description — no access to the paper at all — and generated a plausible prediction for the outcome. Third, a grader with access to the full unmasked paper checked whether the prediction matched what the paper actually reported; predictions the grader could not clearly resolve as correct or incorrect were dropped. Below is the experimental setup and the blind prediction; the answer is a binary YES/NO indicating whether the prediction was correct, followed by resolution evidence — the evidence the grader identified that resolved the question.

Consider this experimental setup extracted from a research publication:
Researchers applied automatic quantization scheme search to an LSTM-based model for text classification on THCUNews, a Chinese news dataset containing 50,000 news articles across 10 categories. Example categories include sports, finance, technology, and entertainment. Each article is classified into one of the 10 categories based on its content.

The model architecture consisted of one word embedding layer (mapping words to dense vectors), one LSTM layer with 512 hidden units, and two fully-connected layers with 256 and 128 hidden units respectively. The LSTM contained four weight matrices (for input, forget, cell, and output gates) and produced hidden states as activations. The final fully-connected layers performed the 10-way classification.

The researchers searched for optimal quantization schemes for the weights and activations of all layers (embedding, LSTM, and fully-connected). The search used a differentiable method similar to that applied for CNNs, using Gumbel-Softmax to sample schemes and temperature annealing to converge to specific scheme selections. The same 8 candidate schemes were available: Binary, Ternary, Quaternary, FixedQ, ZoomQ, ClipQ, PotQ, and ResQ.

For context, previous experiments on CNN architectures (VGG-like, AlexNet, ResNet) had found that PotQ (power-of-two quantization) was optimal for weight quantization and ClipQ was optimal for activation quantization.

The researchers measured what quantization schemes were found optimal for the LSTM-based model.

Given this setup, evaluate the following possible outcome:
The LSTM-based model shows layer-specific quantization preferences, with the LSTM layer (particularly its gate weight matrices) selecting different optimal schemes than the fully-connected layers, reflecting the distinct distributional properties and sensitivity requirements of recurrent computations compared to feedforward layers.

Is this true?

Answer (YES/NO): NO